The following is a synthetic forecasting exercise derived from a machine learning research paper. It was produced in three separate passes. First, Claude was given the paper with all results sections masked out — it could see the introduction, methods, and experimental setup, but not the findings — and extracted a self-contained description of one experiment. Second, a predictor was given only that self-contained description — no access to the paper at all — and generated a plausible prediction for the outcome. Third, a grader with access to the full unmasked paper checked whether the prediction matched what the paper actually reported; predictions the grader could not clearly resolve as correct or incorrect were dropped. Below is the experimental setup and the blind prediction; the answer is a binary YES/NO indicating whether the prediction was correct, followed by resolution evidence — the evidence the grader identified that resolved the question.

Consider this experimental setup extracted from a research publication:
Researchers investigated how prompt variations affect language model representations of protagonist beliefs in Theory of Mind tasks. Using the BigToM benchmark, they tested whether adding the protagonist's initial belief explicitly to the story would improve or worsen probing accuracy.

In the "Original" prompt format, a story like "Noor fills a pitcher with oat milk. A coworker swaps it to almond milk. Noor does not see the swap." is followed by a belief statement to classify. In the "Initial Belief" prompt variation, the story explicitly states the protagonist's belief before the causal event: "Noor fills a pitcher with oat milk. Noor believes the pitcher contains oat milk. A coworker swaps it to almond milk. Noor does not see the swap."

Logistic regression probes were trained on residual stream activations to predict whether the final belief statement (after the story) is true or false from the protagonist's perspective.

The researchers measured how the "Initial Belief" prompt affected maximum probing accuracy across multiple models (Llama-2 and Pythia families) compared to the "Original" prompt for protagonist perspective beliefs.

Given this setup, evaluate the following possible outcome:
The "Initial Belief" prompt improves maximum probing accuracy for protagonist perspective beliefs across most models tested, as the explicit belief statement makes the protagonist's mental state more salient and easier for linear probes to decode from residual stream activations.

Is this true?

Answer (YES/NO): YES